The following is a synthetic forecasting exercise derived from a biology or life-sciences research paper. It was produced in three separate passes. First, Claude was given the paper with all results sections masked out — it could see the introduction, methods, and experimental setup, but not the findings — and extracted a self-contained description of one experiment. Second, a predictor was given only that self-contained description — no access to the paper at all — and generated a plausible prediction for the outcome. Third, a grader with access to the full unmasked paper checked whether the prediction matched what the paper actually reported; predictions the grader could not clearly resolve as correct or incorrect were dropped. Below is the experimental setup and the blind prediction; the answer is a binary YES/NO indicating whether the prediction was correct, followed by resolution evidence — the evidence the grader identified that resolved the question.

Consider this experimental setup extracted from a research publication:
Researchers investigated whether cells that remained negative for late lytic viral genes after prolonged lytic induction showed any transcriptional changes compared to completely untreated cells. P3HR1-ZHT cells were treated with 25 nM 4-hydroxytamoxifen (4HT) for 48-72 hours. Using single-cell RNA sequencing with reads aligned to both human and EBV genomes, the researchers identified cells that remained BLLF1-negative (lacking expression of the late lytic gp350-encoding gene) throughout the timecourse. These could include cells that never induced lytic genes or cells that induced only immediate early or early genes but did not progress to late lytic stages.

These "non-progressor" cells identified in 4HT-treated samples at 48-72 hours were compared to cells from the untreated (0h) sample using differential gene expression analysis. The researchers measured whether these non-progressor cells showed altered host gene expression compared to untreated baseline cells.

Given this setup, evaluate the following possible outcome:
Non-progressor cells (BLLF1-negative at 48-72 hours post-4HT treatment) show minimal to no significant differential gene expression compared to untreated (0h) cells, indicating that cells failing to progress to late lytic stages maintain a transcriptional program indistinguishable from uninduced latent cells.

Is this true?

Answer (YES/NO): NO